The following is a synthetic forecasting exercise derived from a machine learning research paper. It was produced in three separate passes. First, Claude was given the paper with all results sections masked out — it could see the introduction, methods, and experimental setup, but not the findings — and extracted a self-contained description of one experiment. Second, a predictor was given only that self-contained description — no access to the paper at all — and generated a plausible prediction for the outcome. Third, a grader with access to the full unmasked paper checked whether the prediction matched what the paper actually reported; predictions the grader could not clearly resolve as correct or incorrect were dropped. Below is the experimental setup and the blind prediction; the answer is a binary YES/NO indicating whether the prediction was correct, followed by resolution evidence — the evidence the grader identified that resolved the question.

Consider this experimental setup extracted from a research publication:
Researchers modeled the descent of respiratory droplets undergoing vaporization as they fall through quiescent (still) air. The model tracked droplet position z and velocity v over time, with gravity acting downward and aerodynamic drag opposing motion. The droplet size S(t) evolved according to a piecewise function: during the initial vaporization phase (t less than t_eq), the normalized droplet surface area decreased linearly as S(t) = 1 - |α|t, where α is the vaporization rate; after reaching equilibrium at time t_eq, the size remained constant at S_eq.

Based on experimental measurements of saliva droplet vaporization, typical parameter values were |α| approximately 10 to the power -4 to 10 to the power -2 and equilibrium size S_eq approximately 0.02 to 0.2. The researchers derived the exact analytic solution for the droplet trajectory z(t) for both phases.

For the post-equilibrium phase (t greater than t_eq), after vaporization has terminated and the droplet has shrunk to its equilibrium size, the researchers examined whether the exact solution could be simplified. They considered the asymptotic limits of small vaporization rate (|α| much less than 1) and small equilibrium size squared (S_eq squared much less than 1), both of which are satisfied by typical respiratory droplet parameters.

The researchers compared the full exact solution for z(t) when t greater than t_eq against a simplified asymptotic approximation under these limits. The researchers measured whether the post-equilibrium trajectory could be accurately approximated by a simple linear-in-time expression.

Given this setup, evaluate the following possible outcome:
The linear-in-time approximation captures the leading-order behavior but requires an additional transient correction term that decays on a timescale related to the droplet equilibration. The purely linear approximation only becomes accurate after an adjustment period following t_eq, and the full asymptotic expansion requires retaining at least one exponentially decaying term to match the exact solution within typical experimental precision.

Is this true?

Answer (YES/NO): NO